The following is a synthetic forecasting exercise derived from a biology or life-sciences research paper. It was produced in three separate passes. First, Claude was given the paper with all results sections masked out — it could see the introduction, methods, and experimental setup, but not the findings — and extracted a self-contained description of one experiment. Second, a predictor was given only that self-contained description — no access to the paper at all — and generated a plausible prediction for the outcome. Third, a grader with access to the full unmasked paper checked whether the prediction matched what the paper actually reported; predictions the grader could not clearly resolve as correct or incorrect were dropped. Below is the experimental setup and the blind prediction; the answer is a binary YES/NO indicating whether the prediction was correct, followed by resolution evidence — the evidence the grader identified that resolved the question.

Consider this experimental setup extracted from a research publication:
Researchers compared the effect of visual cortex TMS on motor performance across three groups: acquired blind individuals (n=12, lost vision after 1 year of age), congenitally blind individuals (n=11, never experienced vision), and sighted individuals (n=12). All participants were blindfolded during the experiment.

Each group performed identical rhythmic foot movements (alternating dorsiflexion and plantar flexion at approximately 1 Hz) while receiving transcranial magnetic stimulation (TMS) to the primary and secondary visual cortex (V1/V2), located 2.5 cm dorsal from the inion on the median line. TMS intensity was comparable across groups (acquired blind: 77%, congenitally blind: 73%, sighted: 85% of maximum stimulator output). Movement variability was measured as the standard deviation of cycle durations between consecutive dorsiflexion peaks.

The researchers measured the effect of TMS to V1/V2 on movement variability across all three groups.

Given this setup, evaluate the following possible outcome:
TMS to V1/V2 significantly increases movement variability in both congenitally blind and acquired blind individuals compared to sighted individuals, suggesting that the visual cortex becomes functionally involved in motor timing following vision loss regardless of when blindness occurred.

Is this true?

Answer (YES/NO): NO